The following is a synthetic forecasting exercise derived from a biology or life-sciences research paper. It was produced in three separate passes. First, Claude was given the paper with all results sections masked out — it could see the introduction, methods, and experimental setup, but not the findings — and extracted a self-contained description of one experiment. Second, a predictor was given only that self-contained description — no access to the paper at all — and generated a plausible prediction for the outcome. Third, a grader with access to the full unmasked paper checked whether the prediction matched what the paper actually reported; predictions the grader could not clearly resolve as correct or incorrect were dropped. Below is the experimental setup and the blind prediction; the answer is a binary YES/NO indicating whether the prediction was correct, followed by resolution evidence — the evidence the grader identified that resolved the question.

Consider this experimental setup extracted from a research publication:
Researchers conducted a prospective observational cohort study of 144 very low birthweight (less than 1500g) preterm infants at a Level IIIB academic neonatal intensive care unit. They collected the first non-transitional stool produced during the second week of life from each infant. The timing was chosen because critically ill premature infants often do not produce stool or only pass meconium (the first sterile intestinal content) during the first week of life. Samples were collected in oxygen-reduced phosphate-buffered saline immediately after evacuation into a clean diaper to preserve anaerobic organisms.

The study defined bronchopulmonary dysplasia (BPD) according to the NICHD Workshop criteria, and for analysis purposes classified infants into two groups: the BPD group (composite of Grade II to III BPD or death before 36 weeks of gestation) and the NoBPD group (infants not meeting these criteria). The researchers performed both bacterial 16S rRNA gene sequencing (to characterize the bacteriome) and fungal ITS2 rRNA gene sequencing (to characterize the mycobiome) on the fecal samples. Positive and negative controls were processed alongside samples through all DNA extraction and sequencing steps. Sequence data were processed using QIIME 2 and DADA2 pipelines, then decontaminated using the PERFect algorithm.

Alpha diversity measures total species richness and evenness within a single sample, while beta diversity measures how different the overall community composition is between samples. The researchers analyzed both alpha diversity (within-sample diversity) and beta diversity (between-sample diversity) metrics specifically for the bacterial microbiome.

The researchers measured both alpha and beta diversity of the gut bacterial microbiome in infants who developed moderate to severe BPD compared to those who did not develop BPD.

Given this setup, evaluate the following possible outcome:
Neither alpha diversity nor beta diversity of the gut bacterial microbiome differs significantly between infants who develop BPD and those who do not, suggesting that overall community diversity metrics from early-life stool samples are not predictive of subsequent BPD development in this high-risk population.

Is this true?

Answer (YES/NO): YES